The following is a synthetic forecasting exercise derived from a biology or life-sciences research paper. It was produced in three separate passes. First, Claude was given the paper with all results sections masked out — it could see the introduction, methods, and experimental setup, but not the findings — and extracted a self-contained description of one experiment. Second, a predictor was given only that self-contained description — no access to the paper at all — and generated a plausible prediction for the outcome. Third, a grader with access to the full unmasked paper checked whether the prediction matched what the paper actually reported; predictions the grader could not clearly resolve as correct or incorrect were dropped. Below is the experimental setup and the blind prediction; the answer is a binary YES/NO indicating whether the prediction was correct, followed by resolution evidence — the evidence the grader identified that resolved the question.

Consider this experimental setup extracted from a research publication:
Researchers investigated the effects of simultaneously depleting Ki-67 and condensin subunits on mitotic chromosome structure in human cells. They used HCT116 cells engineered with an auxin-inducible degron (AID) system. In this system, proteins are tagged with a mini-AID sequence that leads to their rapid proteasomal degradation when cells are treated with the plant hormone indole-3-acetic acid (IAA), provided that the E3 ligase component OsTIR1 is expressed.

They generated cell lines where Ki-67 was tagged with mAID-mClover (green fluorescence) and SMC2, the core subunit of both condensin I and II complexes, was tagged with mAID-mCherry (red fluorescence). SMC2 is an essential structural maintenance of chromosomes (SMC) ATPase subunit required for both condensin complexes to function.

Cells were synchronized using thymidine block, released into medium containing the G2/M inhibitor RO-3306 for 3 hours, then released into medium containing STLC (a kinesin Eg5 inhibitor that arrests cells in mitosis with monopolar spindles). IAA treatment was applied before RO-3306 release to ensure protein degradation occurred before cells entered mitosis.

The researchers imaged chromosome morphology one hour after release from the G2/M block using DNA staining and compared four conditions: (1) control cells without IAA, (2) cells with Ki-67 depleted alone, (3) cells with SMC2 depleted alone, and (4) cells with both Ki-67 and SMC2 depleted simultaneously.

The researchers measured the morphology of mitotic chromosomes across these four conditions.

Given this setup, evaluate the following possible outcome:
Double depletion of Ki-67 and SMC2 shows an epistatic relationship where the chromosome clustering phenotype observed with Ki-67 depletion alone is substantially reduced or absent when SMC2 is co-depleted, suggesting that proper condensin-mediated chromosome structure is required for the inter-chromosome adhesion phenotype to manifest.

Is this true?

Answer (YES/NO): NO